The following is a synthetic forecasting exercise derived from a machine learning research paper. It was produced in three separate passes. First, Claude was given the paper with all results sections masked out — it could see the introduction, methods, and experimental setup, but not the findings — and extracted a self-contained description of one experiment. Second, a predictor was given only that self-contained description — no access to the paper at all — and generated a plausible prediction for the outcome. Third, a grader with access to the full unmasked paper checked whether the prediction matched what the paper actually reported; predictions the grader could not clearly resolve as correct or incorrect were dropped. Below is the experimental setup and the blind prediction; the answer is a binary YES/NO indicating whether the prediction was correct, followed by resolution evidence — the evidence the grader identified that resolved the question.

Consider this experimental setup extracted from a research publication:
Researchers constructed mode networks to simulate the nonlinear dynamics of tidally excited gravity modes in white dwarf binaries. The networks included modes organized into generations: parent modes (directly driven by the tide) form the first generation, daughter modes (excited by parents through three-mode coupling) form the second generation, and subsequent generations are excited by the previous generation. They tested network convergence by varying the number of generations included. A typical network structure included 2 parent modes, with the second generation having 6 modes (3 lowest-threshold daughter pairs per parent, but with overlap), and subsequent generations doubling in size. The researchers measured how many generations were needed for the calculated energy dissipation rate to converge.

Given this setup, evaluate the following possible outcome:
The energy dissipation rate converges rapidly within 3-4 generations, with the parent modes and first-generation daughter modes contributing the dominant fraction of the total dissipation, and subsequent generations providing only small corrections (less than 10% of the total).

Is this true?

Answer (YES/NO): NO